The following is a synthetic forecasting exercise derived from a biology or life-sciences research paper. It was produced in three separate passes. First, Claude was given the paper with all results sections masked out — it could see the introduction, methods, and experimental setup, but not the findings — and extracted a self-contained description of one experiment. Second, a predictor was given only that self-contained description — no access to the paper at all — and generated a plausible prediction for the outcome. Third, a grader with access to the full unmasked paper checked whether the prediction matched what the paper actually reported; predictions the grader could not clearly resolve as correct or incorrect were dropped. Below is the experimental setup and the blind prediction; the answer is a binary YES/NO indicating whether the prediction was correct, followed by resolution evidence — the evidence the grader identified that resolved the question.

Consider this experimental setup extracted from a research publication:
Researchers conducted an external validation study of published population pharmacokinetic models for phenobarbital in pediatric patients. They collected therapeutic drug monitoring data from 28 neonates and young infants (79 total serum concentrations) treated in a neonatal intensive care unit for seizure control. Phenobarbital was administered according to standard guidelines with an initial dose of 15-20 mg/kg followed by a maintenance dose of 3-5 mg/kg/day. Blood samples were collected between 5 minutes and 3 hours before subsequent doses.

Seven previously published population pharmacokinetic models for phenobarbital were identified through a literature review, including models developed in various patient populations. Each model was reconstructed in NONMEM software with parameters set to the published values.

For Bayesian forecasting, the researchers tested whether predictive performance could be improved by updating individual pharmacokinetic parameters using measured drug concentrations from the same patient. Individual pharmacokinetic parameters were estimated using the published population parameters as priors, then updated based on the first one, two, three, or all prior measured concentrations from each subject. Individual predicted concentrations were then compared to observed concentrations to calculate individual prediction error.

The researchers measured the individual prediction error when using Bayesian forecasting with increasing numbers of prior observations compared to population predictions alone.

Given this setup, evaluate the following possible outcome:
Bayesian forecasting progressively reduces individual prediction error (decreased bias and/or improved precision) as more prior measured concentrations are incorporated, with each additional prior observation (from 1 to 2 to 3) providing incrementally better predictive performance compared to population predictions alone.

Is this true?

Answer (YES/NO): NO